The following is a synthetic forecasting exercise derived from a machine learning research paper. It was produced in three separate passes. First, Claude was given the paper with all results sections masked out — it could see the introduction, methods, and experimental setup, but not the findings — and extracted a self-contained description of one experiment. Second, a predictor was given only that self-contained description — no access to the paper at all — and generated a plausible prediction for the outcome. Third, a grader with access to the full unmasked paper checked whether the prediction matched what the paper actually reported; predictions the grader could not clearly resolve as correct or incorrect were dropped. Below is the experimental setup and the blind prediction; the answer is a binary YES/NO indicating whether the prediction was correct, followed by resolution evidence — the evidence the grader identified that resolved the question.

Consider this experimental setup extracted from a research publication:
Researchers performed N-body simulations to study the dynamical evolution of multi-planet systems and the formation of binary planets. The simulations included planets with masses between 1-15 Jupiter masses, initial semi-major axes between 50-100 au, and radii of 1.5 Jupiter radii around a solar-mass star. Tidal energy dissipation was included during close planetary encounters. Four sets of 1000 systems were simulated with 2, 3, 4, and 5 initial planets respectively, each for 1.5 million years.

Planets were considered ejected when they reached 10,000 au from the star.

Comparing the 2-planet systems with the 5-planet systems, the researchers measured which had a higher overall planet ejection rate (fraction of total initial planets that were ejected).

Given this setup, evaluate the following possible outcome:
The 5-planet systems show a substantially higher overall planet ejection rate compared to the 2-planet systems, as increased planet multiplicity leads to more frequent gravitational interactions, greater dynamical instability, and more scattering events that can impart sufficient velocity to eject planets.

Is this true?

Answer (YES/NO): YES